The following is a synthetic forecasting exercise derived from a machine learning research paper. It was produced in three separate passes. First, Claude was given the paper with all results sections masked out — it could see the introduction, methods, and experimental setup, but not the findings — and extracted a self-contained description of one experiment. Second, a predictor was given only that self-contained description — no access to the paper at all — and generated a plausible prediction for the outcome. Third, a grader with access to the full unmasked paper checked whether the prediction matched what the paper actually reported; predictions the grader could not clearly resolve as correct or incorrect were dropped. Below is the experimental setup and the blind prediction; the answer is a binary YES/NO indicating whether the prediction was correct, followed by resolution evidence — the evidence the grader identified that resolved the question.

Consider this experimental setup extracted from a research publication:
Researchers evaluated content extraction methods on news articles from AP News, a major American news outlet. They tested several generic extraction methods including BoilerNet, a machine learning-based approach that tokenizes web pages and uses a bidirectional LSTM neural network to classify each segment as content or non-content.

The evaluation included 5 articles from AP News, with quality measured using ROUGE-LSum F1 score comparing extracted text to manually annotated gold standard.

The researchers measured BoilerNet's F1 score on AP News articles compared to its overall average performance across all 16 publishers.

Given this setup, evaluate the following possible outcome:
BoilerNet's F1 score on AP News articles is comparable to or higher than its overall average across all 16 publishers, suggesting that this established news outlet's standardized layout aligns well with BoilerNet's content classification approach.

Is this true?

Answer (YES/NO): NO